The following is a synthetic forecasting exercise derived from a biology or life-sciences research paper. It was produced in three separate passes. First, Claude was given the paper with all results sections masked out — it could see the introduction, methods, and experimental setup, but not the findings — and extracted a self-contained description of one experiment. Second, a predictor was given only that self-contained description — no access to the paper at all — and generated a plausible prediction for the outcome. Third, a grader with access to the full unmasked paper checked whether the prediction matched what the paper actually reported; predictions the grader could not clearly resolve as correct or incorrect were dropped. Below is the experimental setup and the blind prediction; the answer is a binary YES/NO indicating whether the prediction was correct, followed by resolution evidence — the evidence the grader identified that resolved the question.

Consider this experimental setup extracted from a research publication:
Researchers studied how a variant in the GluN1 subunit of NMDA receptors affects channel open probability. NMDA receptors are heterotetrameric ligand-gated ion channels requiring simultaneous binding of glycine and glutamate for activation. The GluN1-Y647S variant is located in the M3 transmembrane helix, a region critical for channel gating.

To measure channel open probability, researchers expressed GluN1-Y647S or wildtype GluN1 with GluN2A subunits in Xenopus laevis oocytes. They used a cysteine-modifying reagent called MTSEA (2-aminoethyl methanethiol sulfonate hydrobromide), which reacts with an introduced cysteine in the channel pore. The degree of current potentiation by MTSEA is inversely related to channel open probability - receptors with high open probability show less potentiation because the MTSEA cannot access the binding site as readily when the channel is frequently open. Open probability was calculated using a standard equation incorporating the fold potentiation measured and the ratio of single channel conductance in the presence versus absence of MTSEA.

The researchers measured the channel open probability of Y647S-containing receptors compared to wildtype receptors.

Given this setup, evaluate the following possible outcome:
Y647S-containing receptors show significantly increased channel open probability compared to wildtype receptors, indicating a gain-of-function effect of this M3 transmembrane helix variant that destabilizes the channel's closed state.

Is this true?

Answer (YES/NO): NO